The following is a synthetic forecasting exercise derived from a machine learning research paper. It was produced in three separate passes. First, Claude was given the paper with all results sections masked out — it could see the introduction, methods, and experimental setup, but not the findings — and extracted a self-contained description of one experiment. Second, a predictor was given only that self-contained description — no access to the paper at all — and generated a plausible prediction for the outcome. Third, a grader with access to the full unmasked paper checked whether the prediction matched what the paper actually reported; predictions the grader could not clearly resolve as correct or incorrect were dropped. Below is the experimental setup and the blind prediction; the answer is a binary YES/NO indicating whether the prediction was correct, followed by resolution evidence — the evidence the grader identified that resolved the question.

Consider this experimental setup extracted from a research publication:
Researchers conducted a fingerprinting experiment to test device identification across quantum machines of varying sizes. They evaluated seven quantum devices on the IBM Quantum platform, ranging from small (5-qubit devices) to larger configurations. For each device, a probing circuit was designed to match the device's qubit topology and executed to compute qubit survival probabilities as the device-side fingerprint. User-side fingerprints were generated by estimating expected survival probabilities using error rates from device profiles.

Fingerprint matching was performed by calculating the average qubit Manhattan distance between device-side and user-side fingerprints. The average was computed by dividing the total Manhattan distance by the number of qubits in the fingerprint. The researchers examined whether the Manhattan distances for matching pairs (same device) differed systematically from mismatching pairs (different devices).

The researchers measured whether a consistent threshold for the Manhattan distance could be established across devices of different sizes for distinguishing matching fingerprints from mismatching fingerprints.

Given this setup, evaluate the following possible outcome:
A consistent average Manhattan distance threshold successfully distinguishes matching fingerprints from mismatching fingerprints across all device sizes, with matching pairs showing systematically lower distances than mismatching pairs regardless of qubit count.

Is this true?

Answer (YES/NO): YES